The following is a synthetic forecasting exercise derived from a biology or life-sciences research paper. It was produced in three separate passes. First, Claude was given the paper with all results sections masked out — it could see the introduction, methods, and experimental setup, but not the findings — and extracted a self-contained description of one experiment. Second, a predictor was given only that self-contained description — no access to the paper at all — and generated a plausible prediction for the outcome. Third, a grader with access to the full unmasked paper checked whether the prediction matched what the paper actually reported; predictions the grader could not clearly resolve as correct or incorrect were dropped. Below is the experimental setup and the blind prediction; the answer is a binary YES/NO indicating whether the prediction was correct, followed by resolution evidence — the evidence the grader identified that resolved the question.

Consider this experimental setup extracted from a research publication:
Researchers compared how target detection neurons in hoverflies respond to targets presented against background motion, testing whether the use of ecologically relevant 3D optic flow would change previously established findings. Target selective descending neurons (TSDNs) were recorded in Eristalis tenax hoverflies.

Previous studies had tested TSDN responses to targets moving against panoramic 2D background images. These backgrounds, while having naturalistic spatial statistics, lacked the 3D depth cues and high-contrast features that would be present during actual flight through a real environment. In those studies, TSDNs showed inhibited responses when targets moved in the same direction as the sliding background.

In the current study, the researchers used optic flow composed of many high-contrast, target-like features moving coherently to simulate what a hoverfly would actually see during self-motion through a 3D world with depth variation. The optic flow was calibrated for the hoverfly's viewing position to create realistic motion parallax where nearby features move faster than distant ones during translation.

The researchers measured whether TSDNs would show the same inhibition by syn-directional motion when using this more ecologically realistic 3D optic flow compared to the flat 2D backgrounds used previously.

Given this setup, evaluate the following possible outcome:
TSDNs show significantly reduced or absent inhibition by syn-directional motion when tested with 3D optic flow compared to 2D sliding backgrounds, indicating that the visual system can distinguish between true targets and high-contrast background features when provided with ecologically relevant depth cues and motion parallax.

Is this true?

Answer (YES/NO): NO